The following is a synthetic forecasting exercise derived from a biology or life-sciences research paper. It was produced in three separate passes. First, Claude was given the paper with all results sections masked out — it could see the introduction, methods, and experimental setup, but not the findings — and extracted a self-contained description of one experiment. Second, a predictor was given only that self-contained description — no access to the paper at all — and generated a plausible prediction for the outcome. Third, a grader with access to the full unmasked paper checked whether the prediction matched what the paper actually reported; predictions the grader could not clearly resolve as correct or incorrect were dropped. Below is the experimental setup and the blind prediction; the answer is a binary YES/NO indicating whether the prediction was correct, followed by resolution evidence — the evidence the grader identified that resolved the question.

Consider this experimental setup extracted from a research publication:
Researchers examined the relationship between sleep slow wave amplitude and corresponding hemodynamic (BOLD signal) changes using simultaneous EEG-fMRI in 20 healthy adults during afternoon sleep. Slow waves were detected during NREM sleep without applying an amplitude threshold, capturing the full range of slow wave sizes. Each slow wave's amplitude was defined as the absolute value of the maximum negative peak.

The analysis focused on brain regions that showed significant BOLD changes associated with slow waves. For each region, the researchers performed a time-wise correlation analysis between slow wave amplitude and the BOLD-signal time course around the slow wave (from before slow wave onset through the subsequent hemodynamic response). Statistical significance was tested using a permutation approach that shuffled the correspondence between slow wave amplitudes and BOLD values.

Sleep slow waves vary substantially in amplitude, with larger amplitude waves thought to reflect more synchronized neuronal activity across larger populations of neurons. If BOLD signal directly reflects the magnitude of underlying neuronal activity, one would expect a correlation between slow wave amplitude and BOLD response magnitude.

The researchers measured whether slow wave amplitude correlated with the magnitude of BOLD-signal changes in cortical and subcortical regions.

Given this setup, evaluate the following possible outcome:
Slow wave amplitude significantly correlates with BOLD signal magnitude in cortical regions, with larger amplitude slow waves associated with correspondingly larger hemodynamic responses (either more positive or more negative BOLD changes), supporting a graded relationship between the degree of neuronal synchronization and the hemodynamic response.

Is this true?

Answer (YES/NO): YES